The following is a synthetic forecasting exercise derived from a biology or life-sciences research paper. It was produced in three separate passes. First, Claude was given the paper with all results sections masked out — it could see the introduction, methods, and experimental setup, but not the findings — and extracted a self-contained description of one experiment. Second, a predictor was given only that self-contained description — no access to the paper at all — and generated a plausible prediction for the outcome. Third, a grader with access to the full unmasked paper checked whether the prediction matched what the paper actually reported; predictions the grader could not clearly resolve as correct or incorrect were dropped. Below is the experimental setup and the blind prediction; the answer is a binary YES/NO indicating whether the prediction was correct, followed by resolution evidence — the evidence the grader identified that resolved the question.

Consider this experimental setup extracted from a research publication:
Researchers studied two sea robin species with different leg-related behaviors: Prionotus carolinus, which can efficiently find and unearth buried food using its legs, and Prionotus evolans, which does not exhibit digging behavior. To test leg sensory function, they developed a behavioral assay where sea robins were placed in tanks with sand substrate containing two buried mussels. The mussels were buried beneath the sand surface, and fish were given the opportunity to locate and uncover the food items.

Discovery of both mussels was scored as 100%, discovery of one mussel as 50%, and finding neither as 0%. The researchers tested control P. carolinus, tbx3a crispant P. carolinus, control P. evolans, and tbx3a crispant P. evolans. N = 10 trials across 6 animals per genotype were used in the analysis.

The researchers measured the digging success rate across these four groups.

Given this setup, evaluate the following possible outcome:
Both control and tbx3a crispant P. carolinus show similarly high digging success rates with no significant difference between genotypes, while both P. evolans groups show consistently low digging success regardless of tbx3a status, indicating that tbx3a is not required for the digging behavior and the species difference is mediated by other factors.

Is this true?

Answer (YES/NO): NO